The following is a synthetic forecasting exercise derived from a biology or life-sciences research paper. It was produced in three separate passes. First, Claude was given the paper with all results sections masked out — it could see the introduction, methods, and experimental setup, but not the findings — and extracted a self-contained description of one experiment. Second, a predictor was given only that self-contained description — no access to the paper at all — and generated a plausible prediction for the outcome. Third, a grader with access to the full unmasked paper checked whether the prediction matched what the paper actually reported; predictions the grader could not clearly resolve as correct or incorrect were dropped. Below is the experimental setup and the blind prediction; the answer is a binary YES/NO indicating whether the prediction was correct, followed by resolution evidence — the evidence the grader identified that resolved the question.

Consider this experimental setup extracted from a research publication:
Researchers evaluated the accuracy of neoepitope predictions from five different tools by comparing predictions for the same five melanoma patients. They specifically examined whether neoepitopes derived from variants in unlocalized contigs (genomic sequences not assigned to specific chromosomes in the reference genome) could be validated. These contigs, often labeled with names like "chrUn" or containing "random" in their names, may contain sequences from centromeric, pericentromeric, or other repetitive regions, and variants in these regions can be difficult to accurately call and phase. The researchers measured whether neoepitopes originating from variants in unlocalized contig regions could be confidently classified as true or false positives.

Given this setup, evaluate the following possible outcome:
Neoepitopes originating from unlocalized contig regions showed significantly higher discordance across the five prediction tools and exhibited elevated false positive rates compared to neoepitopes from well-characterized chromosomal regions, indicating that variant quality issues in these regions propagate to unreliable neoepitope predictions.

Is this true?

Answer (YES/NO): NO